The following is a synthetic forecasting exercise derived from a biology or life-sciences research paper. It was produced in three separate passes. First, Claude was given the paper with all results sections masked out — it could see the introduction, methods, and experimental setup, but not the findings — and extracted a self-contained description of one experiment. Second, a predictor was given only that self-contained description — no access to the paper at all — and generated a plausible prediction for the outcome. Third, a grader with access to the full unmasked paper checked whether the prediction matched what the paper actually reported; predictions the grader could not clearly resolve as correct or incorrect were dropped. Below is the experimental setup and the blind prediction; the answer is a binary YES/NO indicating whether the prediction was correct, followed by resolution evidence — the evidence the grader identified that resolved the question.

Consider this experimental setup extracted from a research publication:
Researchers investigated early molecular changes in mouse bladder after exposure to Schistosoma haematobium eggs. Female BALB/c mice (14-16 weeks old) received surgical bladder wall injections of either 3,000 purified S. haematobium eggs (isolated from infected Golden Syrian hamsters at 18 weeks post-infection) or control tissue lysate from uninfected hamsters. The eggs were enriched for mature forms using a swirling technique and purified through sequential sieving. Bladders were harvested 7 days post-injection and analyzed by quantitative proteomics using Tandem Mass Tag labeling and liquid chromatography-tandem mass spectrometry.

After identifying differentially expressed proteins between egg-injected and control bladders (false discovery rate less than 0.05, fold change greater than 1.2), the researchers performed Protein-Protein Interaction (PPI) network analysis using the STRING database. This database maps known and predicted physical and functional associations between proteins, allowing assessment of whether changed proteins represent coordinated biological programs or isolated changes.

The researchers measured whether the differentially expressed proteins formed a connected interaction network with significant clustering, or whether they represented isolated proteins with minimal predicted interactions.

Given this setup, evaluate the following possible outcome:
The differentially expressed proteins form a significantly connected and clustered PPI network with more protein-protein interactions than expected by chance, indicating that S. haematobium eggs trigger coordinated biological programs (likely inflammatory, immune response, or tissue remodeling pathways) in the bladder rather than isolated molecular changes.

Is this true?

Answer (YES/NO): YES